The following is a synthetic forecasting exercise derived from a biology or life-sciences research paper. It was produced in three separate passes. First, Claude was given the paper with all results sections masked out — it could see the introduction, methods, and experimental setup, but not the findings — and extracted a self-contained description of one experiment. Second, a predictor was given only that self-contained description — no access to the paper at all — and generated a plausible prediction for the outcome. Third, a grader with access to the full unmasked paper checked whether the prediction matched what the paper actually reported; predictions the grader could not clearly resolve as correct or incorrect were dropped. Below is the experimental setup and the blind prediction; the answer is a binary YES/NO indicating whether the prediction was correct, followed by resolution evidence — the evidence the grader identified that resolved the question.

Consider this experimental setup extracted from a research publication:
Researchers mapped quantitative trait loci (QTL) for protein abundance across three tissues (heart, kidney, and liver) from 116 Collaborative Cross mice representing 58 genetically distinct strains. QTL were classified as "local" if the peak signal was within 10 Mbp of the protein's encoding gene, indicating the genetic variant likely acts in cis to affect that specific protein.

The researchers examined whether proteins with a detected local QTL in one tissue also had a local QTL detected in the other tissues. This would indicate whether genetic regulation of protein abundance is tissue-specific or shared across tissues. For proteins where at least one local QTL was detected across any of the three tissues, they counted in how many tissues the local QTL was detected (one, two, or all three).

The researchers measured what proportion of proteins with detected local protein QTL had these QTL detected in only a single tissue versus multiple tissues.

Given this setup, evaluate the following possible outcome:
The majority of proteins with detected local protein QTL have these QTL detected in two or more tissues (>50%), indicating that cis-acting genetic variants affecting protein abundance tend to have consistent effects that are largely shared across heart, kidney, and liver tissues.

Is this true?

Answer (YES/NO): NO